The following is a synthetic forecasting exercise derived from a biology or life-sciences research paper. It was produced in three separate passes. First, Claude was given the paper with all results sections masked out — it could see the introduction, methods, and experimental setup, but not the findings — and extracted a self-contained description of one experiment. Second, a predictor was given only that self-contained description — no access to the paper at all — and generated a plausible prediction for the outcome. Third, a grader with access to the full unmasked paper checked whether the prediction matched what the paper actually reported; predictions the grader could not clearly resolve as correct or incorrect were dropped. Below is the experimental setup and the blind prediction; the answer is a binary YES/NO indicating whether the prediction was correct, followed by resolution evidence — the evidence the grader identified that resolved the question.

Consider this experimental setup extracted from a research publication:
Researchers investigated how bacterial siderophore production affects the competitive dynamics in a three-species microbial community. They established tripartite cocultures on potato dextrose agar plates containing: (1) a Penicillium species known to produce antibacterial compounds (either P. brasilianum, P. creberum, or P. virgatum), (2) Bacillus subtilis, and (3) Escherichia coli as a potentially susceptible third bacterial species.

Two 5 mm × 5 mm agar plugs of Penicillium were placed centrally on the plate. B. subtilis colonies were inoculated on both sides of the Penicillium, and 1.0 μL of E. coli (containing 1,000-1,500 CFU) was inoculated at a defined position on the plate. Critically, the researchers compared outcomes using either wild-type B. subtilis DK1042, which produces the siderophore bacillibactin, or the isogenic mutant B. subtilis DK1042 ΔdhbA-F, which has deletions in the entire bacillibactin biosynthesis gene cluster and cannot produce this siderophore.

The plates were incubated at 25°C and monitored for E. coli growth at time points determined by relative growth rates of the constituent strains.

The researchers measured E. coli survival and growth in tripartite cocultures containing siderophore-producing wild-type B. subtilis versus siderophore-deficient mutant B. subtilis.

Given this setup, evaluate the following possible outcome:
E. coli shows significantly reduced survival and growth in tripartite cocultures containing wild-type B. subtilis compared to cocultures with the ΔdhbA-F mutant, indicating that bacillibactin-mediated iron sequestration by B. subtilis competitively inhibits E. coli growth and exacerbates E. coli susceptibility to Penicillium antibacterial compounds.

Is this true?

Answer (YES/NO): NO